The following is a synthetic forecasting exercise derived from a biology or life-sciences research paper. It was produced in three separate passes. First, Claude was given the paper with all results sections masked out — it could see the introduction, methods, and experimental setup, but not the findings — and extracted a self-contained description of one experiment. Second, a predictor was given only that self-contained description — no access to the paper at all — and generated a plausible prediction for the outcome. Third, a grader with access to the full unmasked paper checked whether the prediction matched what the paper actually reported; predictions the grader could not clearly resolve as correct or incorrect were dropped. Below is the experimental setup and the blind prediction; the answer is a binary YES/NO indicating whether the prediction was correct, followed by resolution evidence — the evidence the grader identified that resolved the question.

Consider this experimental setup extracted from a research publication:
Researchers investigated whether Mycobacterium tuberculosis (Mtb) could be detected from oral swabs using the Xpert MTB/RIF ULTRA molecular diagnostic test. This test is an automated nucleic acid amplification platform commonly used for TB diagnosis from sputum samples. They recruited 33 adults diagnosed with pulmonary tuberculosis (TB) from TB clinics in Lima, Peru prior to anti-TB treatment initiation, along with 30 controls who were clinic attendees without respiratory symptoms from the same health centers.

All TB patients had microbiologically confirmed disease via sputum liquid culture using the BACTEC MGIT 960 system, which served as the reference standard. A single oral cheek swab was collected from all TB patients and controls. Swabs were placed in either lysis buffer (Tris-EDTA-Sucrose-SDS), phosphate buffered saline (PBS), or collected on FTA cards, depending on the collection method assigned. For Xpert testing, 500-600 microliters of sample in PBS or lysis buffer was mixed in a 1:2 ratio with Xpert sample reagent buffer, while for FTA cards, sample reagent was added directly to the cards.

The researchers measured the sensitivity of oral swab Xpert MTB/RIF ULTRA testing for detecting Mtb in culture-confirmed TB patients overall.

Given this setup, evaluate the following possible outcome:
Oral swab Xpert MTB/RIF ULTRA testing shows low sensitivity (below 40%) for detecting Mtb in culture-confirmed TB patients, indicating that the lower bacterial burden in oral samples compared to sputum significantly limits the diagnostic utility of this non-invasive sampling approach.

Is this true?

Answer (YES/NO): NO